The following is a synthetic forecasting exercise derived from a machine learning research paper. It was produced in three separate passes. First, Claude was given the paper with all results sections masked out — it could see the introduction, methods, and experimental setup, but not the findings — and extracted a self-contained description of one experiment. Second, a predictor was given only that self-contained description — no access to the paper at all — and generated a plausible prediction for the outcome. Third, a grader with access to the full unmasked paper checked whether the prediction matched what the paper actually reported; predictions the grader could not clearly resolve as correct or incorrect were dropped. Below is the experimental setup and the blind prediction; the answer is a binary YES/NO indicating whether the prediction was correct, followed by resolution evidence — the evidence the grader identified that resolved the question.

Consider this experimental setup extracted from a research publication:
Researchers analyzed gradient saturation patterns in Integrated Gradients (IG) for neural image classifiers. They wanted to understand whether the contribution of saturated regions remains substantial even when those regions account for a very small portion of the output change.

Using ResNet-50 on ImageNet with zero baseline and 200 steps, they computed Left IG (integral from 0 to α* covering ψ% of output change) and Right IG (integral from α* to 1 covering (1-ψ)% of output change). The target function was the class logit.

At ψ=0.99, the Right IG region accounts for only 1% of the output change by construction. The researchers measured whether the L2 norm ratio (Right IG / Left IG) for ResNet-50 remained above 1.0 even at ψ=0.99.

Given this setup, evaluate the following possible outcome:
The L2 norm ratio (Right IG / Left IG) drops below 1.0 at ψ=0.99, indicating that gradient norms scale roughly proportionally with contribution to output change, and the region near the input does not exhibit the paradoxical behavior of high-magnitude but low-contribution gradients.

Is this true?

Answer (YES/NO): NO